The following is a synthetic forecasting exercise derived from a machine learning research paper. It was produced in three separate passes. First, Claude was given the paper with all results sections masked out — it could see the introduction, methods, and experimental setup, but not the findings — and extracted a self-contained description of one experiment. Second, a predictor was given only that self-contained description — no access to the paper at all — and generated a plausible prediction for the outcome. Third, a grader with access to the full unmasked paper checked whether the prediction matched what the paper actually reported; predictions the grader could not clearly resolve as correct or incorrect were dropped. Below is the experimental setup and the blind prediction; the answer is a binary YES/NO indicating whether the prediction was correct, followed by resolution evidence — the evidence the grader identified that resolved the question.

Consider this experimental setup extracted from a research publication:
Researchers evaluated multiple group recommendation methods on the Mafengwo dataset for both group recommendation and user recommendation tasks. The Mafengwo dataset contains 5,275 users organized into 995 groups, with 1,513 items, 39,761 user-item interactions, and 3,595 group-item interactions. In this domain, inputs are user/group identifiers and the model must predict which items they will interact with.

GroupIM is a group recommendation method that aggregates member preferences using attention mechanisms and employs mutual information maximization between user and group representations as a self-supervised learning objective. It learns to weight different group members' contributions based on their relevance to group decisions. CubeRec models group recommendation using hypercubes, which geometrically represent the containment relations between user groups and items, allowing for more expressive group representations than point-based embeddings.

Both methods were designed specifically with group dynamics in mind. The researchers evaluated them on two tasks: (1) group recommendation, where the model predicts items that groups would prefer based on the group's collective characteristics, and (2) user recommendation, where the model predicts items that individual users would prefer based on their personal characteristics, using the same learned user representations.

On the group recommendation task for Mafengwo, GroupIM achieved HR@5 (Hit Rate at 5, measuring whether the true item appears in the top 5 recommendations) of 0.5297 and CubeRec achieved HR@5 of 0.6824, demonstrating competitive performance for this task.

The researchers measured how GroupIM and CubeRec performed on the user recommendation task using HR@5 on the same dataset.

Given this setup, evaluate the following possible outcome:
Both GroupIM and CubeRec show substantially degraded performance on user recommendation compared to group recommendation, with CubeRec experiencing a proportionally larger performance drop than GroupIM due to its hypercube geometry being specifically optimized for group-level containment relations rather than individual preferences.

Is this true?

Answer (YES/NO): NO